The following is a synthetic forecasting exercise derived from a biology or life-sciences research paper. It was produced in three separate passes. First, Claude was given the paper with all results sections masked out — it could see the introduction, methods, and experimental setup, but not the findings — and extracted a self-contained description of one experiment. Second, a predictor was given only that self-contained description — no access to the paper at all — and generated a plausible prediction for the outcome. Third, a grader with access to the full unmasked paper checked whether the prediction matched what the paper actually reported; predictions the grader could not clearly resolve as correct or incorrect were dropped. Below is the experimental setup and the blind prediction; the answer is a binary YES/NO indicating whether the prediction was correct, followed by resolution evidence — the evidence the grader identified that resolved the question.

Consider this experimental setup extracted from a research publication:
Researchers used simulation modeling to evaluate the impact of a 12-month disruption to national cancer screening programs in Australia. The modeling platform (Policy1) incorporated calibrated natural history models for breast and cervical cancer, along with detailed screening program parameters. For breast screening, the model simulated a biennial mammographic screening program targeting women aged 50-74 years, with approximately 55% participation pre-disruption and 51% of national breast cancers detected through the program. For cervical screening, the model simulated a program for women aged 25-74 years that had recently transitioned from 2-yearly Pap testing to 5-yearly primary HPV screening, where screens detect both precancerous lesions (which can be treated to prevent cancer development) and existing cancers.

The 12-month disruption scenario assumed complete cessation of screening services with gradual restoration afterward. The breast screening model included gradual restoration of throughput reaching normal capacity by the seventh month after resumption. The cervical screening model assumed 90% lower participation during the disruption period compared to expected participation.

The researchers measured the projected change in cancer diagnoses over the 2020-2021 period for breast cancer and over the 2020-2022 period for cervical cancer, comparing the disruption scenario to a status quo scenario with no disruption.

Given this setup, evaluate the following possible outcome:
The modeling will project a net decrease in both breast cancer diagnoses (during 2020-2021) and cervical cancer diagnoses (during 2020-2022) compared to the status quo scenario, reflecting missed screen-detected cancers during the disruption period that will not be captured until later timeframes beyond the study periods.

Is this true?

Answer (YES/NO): NO